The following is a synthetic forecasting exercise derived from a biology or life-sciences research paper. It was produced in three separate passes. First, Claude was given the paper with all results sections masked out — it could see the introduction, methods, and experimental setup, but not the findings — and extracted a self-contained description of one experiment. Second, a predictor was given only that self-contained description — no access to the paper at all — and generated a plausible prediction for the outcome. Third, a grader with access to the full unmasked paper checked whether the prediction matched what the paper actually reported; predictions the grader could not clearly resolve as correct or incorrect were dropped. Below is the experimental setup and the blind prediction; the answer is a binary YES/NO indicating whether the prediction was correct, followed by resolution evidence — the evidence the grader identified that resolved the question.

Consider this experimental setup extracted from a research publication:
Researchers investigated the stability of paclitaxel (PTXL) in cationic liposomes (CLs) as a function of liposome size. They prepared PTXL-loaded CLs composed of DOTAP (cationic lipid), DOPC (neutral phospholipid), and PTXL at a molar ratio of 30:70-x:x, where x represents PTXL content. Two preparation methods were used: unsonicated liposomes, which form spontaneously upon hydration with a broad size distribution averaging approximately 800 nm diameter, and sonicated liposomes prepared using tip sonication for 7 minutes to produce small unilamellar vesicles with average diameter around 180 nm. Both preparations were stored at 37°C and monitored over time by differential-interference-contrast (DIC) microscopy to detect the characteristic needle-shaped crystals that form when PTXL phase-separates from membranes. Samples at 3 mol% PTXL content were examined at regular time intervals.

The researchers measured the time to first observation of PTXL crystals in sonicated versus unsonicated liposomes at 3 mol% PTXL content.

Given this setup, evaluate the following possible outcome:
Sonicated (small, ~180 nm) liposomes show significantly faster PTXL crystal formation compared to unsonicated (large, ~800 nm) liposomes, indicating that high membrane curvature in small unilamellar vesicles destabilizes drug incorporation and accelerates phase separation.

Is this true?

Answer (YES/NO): YES